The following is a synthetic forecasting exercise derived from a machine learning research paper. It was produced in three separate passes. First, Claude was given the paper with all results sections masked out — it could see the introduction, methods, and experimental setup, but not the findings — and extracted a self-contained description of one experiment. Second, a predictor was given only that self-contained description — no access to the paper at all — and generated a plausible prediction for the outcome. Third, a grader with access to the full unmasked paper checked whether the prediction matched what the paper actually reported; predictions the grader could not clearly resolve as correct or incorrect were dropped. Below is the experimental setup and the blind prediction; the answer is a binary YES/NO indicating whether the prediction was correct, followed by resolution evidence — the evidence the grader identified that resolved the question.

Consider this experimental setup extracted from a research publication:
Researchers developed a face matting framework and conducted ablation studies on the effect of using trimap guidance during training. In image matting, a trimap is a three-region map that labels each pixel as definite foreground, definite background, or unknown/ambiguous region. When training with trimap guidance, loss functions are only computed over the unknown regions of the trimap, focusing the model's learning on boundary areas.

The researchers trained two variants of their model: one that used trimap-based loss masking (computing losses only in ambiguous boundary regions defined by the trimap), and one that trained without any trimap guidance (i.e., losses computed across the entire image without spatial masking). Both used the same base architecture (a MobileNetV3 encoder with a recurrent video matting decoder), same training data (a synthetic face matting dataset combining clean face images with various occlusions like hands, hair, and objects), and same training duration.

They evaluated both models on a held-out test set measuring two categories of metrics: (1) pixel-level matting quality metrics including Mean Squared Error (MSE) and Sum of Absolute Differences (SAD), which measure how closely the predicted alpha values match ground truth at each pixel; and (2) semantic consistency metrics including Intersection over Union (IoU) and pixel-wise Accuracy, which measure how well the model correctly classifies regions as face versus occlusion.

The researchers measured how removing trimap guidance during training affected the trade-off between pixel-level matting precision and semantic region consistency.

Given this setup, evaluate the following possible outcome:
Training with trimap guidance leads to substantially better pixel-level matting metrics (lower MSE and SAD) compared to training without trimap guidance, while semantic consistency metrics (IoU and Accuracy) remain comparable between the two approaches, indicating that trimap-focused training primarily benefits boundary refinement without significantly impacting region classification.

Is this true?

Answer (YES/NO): NO